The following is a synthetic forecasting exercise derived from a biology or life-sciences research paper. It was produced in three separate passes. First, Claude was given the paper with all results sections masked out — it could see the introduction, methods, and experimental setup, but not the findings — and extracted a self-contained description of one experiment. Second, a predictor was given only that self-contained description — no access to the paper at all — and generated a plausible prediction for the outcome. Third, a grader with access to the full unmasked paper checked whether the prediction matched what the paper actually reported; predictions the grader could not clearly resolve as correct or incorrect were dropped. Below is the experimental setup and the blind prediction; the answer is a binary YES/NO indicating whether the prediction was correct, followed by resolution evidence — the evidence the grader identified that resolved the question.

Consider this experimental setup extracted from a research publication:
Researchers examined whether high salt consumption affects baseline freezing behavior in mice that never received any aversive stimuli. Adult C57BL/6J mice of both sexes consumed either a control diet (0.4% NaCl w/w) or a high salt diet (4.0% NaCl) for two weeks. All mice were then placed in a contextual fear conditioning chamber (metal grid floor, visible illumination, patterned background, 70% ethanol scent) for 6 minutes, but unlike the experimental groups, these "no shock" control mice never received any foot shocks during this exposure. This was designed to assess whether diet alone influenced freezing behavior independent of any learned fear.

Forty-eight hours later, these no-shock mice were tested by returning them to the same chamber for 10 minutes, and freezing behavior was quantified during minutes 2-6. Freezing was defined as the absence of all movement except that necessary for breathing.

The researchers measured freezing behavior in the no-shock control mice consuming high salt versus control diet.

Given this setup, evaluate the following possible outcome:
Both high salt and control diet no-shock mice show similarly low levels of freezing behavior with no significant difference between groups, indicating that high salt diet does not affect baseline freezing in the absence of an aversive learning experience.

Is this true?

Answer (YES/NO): YES